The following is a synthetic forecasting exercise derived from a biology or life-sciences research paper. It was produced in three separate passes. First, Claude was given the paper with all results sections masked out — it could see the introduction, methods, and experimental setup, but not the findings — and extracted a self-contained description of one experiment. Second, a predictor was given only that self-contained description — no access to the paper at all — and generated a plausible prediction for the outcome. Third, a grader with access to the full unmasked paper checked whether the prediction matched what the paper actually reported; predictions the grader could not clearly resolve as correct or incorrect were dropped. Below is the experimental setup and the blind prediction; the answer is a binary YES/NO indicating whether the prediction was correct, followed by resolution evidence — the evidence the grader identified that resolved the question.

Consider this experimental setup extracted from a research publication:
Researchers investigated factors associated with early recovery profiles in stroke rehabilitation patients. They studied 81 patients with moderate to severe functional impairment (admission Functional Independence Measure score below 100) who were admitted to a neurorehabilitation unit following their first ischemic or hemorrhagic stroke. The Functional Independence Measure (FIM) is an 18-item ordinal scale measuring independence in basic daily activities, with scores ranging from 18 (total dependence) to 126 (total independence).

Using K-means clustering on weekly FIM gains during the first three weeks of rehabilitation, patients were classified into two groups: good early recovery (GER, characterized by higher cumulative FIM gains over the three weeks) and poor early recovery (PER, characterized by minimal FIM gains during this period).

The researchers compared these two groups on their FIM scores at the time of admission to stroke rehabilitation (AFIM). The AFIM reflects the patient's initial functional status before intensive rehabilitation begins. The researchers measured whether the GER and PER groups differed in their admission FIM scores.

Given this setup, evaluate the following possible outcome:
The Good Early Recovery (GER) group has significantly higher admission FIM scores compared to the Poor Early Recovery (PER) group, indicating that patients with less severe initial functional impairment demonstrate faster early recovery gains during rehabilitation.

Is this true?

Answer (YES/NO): NO